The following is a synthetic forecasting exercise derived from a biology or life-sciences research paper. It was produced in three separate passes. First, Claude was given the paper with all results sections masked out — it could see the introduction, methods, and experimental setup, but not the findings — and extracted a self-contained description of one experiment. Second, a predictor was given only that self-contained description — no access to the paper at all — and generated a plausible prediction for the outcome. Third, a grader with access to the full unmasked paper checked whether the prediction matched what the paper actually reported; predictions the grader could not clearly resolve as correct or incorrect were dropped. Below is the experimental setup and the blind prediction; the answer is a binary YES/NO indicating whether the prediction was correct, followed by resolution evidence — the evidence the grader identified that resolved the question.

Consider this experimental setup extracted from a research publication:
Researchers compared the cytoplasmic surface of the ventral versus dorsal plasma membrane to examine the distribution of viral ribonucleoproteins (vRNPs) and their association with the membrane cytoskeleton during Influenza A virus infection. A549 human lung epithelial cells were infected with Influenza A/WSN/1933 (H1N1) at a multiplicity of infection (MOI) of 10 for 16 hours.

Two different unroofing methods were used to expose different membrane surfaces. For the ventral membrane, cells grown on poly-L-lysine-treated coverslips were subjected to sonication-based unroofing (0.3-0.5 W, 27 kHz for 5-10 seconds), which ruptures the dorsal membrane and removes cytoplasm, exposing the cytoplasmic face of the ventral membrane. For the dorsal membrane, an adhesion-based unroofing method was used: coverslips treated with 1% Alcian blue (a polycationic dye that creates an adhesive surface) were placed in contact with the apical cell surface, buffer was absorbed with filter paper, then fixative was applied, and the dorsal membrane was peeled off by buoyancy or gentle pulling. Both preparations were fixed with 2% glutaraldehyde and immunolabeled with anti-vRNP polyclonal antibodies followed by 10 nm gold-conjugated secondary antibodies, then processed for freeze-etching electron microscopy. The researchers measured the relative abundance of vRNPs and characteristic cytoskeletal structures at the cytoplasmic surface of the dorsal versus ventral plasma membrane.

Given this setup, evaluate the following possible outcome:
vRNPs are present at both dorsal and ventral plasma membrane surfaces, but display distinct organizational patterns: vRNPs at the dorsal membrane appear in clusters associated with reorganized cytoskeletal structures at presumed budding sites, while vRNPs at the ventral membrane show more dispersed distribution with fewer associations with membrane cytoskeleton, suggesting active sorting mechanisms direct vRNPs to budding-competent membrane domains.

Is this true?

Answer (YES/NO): NO